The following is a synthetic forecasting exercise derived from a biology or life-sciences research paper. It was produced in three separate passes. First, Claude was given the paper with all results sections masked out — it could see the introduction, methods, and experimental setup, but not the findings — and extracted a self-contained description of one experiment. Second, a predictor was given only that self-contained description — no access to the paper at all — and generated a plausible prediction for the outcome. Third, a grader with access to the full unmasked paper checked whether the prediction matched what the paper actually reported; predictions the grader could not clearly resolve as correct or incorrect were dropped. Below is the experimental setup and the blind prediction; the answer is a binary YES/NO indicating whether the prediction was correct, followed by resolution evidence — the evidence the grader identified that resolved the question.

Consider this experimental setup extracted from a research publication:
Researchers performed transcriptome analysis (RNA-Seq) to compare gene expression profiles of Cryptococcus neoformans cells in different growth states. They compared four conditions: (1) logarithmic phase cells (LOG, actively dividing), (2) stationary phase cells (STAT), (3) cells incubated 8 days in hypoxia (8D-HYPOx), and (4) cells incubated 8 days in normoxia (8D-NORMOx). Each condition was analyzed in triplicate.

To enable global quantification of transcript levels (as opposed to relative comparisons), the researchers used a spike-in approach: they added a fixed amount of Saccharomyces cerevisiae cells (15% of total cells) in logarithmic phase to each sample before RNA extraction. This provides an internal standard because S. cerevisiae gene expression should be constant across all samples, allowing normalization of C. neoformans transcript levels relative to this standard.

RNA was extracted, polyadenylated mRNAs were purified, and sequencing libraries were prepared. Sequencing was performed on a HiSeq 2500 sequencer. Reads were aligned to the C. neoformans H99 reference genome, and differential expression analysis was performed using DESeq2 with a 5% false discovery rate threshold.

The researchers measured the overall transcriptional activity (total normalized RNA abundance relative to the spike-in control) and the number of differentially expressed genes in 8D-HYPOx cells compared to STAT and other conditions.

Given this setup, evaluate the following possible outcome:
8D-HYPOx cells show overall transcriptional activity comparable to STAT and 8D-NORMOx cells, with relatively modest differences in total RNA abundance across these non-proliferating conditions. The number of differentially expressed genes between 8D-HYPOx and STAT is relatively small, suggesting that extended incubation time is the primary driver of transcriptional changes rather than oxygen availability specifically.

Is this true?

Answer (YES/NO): NO